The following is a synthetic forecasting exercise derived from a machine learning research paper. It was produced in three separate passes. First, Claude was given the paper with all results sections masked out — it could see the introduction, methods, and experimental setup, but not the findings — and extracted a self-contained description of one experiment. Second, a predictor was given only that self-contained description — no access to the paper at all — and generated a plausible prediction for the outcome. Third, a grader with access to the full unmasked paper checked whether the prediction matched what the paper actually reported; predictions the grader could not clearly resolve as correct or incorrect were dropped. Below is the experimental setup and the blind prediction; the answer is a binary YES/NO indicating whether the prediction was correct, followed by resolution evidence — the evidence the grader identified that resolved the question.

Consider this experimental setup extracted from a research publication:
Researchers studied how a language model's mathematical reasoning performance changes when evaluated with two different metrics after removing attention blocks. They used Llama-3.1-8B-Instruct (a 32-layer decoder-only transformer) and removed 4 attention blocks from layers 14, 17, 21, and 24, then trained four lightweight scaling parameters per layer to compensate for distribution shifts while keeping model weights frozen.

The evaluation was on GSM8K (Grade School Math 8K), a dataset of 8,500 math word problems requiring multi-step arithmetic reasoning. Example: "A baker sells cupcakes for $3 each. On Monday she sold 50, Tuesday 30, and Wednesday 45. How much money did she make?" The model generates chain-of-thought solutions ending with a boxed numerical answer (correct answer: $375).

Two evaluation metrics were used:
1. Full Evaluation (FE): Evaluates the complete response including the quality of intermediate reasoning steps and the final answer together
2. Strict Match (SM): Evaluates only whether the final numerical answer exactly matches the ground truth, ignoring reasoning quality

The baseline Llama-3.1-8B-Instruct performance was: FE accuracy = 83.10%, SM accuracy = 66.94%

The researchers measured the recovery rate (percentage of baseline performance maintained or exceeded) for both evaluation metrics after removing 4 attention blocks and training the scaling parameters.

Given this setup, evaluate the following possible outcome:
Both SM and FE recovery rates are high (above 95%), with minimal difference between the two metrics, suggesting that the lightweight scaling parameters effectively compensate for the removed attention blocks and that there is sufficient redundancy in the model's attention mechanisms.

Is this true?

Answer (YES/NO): NO